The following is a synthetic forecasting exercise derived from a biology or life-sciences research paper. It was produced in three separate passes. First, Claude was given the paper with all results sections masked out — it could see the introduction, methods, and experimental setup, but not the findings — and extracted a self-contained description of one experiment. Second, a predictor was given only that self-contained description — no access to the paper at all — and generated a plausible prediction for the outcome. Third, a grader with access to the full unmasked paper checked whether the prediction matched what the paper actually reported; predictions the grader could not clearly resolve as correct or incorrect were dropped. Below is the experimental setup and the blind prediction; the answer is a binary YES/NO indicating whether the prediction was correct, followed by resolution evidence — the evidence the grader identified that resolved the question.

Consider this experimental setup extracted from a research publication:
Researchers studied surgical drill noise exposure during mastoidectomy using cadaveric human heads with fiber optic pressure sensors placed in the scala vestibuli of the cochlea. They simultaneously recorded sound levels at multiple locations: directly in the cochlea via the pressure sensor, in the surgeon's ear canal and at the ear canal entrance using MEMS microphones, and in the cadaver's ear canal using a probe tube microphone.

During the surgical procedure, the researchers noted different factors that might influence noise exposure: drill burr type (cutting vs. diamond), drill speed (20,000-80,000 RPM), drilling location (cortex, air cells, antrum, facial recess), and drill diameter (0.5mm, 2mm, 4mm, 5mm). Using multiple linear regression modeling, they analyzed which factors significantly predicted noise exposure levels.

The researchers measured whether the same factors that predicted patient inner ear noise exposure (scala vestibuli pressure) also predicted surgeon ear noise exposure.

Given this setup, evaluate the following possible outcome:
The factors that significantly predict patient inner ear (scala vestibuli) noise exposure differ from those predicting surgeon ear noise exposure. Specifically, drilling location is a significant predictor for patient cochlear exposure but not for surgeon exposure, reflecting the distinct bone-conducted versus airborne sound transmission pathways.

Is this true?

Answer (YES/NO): NO